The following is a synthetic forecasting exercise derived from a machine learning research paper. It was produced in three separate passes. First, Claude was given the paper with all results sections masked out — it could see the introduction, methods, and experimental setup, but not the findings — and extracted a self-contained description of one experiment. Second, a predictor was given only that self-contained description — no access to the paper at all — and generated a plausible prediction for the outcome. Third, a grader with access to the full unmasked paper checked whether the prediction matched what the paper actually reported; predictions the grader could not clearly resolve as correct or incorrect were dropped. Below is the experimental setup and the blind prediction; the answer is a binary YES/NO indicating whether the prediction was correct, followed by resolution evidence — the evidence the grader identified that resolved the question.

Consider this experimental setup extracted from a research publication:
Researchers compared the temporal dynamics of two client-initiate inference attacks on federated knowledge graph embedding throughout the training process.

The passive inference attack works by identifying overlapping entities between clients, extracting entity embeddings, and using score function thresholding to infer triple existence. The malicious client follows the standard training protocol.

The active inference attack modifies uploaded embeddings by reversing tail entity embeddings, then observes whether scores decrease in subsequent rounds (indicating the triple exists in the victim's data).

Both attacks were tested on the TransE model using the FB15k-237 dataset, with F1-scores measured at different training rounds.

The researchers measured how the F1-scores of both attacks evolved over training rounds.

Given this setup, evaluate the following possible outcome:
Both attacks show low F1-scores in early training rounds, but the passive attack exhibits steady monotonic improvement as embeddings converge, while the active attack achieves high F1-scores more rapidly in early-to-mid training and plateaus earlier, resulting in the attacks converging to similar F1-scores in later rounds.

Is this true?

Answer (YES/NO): NO